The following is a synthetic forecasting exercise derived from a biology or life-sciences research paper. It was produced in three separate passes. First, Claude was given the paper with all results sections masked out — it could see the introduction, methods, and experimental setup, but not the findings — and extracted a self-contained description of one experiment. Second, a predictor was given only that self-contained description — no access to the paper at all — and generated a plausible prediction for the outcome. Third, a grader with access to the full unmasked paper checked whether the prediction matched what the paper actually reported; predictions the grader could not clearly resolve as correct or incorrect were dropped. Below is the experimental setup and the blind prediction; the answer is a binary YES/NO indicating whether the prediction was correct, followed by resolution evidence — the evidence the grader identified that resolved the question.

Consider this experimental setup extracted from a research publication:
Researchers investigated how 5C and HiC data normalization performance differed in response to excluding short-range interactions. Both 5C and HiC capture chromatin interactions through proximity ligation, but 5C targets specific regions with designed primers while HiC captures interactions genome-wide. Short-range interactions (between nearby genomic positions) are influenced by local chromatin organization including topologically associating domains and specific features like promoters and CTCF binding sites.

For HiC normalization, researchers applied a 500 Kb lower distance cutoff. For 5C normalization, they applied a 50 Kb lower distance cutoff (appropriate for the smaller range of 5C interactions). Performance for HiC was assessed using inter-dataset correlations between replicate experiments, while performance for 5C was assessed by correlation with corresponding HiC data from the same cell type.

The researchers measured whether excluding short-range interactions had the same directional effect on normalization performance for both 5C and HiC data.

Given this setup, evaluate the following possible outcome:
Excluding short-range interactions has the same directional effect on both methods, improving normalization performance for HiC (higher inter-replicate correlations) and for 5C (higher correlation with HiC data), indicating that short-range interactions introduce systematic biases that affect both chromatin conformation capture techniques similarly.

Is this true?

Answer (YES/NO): NO